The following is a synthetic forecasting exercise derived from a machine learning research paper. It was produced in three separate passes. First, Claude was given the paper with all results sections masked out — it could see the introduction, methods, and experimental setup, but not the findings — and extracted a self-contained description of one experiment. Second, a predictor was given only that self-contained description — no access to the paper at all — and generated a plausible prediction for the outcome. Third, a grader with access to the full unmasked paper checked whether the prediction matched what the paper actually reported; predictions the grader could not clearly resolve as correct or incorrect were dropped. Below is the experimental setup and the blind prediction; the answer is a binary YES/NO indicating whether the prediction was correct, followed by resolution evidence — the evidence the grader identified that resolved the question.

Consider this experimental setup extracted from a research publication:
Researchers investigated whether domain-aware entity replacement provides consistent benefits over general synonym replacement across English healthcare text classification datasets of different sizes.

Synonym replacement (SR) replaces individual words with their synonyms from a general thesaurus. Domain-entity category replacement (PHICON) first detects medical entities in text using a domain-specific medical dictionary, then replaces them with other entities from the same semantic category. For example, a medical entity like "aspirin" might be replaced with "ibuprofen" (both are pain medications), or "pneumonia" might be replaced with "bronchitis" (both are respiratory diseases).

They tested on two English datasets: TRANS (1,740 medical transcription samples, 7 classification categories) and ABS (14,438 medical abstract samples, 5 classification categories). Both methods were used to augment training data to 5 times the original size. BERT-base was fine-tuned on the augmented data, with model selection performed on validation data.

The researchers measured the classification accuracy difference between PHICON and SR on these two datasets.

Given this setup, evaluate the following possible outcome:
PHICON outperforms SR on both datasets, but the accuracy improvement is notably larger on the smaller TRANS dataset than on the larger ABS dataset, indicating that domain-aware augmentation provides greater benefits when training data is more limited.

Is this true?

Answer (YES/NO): YES